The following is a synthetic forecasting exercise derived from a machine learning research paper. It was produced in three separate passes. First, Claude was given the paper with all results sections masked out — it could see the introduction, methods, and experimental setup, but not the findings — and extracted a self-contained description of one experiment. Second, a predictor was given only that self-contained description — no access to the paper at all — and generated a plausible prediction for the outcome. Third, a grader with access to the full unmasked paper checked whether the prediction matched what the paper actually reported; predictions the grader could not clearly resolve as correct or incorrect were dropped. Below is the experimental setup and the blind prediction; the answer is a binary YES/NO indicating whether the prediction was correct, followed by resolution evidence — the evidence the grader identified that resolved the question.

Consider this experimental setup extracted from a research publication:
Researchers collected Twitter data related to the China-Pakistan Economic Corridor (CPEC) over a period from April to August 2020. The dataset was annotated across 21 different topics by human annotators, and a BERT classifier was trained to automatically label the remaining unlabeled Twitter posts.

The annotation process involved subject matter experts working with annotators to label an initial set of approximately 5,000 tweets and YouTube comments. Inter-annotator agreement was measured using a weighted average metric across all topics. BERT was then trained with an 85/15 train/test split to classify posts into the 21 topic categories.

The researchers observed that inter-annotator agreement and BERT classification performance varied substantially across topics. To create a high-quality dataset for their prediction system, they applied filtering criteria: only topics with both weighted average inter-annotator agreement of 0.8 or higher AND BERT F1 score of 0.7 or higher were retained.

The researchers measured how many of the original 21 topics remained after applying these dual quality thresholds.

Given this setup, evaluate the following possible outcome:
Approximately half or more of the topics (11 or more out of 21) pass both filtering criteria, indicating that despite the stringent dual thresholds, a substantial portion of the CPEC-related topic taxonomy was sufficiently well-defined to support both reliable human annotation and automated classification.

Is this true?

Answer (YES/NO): NO